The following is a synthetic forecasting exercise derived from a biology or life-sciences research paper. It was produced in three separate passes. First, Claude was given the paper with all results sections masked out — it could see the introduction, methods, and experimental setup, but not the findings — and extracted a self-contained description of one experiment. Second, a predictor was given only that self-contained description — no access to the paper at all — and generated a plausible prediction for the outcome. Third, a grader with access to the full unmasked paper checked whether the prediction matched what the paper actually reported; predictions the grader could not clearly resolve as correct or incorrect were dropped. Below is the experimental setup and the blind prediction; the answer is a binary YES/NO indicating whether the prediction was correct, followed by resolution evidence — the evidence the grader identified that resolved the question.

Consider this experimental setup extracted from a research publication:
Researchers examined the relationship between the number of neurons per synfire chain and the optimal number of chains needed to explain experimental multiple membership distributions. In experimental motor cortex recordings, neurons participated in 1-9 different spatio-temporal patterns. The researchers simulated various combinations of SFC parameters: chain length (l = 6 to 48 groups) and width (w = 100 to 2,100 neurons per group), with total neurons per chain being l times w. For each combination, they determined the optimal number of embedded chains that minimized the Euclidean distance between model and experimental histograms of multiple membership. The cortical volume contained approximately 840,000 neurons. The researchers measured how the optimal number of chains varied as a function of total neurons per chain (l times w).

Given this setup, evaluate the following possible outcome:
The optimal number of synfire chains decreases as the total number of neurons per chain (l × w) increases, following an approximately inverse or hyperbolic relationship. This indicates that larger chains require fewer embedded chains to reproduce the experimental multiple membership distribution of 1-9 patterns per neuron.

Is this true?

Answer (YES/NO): YES